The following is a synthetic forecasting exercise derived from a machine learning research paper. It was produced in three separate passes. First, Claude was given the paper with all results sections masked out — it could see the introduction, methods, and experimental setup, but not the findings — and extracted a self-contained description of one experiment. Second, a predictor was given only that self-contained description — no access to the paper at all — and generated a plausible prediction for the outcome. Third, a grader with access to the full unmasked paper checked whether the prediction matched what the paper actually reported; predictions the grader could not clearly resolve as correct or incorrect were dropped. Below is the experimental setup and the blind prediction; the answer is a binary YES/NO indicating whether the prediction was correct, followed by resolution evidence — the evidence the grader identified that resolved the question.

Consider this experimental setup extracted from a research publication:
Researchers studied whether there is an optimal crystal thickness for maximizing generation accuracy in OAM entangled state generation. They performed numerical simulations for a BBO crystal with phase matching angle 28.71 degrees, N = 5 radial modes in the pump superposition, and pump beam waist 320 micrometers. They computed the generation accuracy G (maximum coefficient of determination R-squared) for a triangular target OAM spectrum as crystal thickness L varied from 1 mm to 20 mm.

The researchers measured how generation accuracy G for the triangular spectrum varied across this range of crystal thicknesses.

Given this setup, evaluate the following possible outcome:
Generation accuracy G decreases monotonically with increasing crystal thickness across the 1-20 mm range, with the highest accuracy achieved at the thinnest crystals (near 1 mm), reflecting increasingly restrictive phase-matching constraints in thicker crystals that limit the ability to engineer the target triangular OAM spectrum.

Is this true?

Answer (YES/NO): NO